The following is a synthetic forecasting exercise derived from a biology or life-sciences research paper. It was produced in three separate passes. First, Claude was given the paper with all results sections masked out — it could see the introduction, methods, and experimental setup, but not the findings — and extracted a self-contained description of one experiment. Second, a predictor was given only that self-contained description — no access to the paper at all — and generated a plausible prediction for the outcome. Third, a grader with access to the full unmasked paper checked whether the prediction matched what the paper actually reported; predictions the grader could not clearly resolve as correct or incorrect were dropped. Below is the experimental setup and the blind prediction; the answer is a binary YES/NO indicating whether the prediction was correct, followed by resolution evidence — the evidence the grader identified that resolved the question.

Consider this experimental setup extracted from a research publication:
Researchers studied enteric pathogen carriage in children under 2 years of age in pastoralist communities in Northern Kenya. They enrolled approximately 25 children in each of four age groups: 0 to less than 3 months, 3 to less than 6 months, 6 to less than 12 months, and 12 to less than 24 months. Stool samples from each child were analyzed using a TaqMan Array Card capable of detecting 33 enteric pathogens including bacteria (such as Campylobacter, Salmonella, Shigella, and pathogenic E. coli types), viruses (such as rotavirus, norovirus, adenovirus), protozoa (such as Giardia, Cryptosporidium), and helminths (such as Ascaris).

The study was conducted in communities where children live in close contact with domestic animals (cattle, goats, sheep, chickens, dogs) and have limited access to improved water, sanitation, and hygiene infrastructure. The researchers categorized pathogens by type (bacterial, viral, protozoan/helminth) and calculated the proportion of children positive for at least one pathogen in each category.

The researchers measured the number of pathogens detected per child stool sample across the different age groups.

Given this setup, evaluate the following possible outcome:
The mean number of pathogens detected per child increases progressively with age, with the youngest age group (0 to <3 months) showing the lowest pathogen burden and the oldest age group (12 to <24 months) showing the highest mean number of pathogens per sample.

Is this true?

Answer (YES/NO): NO